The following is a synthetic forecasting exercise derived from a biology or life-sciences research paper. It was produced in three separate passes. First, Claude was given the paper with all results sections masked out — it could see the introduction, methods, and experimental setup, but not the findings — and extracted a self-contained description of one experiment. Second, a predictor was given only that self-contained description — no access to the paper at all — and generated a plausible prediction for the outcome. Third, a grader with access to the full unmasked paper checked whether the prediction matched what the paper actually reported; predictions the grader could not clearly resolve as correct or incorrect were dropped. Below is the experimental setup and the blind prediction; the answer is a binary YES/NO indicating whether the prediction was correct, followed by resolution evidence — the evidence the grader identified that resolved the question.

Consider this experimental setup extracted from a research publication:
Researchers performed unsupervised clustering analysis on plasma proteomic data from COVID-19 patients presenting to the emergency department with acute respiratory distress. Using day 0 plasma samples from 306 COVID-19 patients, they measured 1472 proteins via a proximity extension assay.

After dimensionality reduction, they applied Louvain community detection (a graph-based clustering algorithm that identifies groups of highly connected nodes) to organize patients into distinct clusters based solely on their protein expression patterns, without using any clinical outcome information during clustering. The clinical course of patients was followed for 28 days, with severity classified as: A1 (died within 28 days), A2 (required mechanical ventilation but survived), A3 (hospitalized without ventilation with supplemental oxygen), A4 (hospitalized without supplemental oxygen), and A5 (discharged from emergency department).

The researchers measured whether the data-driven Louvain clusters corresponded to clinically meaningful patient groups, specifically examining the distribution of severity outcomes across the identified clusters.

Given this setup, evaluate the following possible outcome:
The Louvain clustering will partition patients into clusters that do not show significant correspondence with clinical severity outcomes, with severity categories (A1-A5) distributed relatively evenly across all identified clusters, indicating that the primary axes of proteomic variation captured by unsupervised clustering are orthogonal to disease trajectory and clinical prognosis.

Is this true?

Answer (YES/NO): NO